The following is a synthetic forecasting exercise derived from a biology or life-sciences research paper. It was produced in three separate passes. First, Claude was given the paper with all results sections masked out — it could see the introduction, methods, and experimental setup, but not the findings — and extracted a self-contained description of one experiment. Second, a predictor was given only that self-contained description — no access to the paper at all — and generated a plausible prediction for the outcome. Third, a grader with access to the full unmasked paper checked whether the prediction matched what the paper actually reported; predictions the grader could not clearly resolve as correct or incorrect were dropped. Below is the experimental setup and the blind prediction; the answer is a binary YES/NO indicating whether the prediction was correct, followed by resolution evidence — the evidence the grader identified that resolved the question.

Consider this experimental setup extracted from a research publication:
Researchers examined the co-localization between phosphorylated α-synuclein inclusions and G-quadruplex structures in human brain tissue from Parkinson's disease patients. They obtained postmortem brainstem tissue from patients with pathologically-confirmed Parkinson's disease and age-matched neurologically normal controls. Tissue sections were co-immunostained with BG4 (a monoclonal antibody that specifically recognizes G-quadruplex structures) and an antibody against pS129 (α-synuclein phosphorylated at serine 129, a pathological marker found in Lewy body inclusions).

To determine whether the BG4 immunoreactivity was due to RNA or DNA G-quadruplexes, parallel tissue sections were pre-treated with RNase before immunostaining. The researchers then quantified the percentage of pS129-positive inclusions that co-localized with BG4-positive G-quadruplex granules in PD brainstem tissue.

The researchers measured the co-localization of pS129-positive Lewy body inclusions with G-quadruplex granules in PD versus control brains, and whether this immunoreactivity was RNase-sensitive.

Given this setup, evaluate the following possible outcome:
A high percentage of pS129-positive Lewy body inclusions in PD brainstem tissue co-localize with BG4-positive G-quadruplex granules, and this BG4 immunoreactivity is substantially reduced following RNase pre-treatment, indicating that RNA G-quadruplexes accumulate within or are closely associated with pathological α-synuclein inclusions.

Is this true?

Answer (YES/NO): NO